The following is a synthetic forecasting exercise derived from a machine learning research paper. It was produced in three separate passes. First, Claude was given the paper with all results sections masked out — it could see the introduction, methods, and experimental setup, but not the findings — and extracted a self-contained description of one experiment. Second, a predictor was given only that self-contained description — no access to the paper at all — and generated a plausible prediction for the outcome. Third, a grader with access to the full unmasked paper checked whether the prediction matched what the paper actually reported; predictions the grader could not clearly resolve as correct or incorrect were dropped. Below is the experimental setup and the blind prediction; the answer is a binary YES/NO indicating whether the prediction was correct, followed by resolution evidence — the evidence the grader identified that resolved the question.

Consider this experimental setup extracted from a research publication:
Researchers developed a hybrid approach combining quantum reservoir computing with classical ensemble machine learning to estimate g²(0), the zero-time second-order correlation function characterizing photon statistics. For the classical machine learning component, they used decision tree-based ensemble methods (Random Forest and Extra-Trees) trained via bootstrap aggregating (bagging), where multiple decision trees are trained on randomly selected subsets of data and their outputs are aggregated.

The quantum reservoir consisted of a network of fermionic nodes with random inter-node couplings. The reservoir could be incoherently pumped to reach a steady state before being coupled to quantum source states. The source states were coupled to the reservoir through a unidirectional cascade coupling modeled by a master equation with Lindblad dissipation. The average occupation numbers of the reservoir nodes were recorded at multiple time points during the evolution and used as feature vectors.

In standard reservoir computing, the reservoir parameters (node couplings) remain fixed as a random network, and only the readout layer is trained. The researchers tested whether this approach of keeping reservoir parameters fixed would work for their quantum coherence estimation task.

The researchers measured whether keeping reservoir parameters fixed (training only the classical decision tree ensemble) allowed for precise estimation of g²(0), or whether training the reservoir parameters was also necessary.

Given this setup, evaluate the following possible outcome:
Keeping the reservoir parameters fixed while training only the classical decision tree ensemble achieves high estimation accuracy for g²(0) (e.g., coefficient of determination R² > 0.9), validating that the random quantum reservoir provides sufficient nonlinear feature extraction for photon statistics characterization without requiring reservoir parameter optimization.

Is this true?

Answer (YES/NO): YES